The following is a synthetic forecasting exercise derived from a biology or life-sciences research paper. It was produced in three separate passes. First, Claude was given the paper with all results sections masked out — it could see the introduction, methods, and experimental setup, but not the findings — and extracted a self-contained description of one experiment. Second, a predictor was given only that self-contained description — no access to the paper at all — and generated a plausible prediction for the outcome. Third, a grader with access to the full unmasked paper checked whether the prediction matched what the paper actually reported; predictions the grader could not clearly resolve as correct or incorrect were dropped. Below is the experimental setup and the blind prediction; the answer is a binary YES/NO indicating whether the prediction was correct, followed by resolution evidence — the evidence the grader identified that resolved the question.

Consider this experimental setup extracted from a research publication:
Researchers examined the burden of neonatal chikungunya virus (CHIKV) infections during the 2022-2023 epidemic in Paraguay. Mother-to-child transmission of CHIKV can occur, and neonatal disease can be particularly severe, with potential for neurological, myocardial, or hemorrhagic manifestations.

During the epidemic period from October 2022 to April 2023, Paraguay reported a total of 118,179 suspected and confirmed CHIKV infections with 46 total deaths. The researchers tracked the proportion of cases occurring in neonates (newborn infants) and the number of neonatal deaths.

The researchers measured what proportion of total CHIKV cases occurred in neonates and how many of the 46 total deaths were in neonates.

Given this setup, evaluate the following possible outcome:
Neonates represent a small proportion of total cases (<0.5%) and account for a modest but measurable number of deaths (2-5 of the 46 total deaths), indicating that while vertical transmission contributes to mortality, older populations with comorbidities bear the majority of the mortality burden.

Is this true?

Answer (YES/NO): NO